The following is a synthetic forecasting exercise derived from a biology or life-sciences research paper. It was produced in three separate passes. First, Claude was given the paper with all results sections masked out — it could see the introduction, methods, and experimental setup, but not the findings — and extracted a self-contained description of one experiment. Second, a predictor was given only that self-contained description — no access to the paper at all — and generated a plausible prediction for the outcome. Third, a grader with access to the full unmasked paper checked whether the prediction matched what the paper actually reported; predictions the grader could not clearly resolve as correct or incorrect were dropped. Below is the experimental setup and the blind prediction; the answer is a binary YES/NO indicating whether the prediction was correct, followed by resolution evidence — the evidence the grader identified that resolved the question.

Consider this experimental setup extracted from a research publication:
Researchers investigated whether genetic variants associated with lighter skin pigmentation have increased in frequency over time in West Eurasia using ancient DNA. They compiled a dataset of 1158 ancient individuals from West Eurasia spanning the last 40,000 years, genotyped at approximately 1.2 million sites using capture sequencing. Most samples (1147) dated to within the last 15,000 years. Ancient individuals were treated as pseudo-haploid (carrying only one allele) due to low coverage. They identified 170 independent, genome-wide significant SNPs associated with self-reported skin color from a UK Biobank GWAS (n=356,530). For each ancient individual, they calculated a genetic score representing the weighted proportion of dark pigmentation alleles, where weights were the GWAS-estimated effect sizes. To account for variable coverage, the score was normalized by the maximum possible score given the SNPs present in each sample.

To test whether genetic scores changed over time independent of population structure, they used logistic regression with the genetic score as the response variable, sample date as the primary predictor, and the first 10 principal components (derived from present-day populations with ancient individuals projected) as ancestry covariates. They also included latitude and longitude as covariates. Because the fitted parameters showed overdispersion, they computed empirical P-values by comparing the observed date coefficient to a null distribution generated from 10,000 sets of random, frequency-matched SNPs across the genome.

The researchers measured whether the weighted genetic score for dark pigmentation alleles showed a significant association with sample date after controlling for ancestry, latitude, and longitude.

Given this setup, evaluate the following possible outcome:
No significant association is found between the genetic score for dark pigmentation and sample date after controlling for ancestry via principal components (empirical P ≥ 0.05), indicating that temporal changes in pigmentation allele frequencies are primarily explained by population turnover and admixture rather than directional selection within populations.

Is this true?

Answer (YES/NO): NO